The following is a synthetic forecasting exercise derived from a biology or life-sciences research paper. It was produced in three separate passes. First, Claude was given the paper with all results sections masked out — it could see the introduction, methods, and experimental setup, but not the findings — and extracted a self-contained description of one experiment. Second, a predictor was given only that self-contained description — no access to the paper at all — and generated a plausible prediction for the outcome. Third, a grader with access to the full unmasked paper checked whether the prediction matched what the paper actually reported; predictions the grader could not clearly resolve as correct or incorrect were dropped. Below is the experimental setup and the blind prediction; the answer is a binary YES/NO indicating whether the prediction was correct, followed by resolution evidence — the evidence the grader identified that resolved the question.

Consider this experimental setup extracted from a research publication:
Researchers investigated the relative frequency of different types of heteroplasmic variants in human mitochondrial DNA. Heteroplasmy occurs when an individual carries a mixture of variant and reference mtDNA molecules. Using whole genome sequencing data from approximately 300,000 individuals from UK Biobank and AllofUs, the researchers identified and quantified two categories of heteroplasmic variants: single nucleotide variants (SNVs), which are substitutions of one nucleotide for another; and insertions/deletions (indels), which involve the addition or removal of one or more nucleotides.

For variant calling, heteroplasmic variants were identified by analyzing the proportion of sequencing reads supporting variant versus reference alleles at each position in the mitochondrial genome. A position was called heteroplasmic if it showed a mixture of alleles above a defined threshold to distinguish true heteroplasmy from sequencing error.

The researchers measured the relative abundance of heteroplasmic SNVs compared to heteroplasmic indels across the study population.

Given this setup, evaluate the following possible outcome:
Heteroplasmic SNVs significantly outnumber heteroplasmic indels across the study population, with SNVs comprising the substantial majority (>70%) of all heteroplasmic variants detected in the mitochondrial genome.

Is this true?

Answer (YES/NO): NO